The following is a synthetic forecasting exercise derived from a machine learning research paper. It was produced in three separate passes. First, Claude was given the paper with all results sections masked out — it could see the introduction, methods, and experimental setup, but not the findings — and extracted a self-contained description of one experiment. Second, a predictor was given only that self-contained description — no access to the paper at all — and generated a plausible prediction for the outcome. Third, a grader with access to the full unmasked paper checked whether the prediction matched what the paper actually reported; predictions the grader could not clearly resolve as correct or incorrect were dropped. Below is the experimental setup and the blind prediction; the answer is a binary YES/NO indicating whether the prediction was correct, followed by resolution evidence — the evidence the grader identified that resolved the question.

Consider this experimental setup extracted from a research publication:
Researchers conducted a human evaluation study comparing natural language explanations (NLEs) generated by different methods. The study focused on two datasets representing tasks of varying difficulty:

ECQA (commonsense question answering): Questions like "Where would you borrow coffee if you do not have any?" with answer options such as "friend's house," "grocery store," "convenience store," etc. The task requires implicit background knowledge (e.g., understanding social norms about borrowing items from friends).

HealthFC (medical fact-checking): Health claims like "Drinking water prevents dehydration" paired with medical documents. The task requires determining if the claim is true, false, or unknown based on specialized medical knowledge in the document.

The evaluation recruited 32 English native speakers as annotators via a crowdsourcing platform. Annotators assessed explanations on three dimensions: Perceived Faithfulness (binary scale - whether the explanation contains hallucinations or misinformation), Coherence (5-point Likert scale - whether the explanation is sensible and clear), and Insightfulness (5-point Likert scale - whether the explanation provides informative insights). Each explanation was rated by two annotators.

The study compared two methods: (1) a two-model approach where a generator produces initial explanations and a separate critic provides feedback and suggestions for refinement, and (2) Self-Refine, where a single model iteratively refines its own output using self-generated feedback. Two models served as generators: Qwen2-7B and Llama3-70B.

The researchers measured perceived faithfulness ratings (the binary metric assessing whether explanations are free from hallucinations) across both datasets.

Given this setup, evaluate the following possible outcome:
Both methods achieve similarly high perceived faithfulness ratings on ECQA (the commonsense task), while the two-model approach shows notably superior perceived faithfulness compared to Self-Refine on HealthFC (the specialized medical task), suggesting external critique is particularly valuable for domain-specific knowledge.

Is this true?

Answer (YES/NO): NO